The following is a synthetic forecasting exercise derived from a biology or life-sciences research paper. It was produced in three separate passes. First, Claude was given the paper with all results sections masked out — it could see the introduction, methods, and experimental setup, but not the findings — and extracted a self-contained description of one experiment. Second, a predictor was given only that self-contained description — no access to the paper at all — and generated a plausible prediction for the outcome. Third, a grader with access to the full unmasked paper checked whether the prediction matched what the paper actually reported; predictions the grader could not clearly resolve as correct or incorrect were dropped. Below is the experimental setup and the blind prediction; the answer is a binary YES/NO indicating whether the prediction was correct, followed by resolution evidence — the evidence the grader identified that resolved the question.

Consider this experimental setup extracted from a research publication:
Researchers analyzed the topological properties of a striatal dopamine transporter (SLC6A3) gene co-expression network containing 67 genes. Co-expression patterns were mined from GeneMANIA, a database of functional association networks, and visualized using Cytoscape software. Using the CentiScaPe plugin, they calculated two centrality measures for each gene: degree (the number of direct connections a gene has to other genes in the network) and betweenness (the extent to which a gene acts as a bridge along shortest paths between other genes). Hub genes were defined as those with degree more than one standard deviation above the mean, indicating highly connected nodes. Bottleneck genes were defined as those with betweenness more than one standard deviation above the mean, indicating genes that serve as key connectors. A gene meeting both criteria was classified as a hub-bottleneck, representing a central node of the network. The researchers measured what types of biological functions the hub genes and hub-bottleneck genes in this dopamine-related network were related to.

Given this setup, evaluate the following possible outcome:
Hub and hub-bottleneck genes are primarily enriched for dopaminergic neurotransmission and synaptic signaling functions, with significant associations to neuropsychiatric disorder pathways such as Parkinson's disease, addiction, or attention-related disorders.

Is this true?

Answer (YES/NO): NO